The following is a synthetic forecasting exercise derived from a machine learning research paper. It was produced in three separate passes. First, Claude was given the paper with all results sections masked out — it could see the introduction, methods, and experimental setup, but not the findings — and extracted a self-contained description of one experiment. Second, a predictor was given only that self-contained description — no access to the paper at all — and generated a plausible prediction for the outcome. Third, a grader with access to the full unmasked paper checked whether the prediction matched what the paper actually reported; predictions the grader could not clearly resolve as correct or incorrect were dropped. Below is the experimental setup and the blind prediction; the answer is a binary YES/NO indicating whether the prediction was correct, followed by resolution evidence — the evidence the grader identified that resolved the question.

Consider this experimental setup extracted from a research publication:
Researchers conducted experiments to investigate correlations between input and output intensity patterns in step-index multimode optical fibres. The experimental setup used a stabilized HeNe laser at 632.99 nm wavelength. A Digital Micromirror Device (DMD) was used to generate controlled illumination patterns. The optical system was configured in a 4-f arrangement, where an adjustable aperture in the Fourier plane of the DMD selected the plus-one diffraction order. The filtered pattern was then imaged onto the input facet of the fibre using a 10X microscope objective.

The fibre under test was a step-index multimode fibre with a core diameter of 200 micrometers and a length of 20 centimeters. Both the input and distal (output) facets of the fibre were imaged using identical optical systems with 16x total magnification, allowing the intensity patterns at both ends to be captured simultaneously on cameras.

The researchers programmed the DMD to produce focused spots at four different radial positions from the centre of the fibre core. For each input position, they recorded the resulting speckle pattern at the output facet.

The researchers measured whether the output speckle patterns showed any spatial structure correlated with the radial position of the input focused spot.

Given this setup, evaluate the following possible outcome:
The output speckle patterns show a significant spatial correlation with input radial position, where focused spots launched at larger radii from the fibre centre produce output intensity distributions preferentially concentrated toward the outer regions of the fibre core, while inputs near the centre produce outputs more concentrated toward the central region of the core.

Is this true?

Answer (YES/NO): YES